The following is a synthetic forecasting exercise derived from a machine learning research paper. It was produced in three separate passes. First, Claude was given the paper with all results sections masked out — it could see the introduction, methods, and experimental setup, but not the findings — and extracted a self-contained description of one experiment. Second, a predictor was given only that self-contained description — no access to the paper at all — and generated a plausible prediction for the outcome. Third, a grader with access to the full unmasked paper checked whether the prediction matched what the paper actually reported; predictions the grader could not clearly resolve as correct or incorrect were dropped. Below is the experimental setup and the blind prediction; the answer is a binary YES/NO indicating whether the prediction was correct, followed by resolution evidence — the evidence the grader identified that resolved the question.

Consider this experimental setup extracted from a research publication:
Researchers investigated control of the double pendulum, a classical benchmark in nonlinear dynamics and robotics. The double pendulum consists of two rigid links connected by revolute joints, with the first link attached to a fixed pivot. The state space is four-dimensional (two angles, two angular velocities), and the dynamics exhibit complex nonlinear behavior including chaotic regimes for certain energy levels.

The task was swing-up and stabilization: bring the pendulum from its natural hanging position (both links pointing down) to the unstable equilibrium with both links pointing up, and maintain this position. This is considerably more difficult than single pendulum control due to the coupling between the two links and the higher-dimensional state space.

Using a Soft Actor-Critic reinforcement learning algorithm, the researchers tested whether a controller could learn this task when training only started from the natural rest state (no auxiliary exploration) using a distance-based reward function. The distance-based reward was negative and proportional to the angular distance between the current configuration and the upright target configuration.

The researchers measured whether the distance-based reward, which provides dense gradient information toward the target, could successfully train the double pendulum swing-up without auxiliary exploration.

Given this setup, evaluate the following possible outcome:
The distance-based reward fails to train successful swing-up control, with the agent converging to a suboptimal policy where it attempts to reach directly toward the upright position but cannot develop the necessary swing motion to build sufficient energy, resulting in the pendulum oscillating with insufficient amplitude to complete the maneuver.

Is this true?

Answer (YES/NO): YES